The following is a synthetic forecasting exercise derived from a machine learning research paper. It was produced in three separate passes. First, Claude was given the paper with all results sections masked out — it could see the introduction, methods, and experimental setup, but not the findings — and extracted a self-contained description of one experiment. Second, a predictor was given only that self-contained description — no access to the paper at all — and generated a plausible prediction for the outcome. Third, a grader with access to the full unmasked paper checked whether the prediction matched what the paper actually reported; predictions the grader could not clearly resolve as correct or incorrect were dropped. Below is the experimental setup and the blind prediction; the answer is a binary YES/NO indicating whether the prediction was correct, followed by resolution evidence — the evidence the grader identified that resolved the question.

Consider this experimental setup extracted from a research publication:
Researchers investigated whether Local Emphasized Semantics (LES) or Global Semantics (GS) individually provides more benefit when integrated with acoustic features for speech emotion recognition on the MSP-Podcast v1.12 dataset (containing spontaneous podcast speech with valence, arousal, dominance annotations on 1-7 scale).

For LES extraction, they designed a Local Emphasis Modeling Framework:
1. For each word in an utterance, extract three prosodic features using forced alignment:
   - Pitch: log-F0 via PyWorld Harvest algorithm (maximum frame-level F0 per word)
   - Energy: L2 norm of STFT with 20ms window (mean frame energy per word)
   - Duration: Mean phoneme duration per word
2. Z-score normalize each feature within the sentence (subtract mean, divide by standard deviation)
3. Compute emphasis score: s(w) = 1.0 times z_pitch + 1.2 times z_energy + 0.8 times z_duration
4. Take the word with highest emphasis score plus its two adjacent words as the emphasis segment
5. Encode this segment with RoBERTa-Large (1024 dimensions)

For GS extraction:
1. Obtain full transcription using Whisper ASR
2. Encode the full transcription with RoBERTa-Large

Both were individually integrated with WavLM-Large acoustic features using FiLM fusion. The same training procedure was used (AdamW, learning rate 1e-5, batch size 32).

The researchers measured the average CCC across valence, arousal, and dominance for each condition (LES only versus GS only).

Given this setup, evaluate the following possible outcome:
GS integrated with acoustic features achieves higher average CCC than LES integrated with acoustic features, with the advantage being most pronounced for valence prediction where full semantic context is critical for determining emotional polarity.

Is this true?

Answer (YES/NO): NO